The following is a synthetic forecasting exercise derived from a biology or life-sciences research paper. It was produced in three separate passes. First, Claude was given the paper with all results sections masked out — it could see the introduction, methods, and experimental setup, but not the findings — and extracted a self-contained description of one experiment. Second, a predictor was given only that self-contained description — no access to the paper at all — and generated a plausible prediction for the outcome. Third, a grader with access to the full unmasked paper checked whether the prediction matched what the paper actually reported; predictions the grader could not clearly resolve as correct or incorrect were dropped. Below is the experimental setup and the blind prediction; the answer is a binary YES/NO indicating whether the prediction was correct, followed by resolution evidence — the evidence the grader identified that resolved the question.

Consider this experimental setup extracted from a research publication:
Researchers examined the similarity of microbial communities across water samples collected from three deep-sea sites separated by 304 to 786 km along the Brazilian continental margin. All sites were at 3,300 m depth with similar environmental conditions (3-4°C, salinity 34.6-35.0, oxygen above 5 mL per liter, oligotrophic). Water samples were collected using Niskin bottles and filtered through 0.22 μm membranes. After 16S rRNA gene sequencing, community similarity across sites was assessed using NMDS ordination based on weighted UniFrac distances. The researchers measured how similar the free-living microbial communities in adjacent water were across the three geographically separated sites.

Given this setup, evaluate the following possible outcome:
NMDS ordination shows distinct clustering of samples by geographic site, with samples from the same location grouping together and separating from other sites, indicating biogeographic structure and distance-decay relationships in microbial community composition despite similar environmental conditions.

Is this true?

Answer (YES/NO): NO